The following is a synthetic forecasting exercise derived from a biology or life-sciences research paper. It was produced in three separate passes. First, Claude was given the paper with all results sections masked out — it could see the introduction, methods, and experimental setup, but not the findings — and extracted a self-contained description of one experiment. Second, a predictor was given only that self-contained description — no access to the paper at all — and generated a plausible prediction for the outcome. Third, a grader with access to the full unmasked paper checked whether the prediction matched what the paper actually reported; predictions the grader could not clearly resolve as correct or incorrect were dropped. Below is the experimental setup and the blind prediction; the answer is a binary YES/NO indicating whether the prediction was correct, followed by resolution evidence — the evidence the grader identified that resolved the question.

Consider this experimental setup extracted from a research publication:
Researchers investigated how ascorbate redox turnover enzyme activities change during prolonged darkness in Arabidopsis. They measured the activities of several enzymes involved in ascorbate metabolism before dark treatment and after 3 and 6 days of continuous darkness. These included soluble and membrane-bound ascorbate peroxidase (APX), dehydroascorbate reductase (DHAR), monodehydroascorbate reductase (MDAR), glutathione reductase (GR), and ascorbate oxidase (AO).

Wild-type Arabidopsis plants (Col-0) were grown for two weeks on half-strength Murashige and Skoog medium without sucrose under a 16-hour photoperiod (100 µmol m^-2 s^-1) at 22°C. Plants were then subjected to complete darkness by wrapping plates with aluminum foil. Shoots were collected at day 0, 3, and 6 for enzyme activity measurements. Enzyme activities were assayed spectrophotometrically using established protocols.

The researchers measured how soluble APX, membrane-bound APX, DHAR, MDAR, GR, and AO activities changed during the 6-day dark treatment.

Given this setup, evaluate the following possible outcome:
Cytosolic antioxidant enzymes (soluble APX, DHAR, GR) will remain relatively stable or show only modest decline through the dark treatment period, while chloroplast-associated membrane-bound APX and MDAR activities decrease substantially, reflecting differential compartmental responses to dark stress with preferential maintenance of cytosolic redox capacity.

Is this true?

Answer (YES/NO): NO